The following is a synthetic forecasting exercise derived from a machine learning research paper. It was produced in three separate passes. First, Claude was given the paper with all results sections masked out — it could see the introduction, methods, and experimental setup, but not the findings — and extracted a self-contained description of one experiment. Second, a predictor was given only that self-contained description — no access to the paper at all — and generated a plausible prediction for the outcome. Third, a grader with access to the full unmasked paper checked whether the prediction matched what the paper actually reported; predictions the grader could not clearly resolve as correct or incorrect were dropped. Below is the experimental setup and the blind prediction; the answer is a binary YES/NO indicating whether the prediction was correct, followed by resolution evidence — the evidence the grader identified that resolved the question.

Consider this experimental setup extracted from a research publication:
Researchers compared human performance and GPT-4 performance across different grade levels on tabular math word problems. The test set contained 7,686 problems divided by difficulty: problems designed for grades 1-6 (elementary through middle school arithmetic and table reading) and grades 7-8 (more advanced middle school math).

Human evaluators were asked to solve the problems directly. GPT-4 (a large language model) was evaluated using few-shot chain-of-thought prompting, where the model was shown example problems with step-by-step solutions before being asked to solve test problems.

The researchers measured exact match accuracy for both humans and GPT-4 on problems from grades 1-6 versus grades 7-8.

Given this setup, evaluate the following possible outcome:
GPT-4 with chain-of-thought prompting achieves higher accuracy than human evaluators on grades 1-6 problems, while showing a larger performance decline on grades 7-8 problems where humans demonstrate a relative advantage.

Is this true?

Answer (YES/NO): NO